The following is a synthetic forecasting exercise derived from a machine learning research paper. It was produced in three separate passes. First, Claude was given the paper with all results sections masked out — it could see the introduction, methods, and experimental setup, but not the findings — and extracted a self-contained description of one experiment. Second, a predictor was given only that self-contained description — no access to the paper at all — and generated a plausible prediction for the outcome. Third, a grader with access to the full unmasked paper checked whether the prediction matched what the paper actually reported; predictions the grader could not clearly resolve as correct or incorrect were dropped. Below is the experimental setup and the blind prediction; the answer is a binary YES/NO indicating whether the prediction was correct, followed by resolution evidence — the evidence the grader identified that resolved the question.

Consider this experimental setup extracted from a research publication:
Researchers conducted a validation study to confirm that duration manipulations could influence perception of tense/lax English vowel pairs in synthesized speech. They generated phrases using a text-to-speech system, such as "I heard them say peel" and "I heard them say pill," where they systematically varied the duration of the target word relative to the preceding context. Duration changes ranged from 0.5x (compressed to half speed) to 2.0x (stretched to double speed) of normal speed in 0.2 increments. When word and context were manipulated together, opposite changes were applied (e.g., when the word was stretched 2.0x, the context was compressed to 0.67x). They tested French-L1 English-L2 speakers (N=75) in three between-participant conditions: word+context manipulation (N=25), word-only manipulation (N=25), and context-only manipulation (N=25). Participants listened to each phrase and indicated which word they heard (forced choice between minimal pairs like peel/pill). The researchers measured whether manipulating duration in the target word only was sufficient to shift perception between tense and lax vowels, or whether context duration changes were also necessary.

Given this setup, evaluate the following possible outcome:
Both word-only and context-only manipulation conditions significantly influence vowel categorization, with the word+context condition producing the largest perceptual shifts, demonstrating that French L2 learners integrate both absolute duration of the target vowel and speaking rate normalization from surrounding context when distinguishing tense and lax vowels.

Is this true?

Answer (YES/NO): NO